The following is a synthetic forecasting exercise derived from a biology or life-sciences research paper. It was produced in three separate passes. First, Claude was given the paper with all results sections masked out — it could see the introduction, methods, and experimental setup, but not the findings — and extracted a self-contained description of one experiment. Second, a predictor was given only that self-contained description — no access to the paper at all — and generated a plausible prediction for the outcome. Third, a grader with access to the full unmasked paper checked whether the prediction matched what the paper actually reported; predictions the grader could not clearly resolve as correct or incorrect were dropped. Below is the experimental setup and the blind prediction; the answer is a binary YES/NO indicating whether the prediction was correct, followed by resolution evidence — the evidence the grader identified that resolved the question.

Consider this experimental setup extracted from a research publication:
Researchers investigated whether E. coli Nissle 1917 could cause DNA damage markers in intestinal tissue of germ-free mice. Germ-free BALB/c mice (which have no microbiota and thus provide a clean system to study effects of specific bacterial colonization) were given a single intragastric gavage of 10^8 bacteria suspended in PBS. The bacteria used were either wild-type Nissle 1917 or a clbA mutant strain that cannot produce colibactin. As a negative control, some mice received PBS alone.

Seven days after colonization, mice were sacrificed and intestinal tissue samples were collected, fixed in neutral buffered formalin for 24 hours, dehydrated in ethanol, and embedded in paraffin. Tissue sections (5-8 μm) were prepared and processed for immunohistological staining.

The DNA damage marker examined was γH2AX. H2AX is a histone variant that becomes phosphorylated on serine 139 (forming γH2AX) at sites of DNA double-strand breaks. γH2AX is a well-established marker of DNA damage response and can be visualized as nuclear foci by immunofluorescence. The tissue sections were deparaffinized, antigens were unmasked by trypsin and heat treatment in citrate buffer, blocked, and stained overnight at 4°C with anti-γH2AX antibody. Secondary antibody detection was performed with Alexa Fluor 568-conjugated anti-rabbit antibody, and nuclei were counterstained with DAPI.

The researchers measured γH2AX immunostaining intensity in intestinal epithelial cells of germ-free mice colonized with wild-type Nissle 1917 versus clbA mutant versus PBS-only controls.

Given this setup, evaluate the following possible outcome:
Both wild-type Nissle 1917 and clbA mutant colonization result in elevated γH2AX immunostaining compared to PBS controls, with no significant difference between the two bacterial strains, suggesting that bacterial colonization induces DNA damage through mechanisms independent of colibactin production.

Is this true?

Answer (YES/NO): NO